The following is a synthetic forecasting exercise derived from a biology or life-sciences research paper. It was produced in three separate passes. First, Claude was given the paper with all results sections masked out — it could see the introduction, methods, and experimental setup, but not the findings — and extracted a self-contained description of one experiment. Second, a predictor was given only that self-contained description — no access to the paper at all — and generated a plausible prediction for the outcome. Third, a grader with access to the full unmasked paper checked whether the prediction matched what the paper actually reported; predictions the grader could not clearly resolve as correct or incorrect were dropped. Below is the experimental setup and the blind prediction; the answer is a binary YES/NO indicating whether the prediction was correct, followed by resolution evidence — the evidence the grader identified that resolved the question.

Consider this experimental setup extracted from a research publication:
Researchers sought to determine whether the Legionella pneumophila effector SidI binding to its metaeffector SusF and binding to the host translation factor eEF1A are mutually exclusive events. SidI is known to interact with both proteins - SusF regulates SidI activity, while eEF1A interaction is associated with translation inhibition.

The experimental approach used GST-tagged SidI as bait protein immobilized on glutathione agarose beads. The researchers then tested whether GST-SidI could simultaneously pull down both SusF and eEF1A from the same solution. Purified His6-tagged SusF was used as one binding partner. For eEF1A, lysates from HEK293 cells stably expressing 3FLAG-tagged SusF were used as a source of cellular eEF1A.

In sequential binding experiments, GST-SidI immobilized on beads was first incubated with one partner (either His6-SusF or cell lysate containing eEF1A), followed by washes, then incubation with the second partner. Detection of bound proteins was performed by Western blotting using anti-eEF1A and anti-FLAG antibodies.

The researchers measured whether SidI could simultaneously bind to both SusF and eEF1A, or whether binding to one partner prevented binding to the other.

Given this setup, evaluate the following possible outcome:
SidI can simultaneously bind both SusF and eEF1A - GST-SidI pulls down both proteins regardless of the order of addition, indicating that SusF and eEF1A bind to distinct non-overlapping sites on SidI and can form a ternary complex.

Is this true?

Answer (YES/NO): YES